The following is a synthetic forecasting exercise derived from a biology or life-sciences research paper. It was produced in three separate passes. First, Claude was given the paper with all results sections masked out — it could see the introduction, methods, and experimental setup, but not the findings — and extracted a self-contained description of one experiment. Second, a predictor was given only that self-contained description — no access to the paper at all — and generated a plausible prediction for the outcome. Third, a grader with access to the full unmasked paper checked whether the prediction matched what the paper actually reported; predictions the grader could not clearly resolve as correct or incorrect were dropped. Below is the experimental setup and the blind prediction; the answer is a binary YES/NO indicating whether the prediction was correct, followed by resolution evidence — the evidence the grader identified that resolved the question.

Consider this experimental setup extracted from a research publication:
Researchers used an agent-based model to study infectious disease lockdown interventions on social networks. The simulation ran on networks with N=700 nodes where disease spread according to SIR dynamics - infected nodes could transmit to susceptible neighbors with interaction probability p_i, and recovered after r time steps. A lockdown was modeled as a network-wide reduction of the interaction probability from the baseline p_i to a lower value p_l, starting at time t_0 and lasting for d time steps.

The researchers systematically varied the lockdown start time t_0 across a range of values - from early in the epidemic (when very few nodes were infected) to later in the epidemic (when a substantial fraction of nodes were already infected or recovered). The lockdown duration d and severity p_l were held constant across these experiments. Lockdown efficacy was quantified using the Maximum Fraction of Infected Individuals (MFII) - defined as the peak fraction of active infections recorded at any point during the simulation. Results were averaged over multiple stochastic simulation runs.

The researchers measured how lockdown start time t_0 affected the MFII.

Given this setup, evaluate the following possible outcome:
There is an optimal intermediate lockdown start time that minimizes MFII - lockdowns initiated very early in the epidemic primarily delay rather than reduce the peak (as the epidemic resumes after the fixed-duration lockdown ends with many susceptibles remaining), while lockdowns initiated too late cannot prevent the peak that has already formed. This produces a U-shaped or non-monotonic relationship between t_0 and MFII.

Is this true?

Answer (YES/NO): YES